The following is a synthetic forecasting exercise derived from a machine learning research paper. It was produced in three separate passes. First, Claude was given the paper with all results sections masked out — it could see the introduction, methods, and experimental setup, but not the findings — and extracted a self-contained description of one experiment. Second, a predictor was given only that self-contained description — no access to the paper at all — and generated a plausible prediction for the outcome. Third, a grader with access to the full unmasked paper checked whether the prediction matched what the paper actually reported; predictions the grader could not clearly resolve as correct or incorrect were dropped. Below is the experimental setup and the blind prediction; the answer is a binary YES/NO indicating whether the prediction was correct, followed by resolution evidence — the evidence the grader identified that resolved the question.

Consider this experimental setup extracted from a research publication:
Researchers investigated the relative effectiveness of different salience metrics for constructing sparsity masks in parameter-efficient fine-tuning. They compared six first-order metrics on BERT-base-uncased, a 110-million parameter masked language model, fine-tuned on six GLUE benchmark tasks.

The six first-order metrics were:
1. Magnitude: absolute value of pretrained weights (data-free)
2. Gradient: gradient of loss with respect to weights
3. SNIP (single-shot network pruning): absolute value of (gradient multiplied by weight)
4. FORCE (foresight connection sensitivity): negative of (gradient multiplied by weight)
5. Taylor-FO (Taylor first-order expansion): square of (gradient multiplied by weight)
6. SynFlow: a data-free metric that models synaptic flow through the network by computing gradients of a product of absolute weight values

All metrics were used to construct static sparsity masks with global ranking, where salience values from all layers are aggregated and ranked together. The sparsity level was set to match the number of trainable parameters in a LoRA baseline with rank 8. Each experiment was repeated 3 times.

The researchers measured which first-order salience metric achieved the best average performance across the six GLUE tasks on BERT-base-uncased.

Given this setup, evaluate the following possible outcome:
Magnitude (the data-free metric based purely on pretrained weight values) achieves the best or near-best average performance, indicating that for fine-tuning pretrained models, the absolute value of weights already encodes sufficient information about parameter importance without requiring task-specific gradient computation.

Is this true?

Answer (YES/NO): NO